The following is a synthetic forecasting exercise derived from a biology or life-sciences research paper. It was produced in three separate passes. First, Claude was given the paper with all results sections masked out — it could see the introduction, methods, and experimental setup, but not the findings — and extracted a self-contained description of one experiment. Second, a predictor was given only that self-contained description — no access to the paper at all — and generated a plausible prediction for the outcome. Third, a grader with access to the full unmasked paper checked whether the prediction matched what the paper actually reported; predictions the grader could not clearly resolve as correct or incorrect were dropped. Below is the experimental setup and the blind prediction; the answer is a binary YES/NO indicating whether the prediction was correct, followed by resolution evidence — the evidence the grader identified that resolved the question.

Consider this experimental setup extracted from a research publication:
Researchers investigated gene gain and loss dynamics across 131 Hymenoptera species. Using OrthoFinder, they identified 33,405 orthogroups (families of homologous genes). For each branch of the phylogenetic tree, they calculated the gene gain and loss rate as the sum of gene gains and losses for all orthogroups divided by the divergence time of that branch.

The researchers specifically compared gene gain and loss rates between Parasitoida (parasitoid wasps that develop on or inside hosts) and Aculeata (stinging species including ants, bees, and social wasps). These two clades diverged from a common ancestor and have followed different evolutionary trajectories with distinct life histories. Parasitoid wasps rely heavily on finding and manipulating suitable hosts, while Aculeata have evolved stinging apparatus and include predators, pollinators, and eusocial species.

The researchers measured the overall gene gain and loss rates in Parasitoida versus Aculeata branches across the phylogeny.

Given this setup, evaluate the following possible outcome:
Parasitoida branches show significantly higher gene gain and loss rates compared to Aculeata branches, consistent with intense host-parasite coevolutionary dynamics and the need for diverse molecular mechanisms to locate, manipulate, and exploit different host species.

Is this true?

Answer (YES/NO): YES